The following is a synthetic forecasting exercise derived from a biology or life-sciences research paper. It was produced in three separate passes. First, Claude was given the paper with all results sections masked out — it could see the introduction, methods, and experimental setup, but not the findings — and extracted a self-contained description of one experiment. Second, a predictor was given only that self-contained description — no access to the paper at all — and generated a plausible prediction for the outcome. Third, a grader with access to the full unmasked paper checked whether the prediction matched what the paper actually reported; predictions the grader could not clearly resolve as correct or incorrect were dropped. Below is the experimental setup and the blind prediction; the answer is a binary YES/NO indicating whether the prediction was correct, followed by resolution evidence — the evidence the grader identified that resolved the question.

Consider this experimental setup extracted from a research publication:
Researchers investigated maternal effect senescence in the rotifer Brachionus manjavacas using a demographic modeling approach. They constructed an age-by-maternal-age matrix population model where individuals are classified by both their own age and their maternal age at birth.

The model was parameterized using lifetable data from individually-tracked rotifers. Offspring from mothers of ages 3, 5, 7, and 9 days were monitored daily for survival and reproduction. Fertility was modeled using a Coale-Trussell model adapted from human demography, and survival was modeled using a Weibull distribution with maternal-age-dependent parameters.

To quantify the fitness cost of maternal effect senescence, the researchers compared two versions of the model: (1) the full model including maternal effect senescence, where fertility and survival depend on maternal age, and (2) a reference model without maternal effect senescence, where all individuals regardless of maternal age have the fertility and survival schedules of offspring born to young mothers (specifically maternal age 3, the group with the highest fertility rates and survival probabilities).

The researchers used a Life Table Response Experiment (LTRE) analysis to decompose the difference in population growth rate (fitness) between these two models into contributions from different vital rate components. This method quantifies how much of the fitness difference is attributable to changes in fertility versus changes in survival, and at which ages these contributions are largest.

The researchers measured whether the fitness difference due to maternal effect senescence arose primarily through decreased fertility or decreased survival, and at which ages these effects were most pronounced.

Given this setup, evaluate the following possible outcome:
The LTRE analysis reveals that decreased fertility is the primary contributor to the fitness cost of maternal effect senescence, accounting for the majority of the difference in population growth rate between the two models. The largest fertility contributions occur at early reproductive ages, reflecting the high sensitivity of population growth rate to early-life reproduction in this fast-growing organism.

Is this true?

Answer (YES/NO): YES